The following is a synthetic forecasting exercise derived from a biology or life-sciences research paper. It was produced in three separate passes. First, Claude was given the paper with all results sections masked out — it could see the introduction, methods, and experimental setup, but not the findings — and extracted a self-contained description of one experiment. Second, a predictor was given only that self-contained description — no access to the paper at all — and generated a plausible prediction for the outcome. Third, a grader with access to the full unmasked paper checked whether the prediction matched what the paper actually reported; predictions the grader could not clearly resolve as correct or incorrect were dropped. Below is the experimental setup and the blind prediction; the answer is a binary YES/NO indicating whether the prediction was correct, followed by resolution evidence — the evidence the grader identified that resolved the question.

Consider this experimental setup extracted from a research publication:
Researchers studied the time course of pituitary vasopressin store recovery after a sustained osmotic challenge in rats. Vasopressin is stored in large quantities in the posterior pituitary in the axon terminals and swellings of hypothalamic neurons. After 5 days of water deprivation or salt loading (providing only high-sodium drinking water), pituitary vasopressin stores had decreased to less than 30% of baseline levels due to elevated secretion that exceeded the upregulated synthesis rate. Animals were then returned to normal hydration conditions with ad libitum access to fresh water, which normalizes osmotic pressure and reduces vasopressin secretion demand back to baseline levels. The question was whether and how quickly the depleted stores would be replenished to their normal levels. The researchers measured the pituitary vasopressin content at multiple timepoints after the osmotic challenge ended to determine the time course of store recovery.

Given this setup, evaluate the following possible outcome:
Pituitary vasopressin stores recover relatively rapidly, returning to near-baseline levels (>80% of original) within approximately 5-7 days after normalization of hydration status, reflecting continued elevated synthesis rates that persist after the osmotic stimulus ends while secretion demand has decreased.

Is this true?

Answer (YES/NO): NO